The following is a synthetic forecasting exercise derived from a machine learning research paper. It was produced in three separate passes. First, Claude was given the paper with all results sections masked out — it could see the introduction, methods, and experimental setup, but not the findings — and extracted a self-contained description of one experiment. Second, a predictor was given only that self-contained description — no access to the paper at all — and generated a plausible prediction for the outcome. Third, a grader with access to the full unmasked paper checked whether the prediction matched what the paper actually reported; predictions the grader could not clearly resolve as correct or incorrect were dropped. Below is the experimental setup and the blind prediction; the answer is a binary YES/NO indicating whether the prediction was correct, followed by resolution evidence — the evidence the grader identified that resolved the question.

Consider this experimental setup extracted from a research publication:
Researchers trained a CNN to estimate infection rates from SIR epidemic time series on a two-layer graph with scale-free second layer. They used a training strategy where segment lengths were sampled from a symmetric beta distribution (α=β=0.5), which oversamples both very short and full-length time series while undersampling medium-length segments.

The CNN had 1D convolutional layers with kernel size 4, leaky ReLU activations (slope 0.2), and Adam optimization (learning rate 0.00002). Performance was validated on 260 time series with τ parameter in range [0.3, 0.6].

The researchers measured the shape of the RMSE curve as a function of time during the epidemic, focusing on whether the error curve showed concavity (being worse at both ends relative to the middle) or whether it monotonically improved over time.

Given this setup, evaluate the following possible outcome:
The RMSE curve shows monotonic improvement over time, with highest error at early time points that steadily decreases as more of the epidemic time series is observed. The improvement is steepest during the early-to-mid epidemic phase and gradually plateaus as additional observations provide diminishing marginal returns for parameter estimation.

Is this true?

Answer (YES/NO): YES